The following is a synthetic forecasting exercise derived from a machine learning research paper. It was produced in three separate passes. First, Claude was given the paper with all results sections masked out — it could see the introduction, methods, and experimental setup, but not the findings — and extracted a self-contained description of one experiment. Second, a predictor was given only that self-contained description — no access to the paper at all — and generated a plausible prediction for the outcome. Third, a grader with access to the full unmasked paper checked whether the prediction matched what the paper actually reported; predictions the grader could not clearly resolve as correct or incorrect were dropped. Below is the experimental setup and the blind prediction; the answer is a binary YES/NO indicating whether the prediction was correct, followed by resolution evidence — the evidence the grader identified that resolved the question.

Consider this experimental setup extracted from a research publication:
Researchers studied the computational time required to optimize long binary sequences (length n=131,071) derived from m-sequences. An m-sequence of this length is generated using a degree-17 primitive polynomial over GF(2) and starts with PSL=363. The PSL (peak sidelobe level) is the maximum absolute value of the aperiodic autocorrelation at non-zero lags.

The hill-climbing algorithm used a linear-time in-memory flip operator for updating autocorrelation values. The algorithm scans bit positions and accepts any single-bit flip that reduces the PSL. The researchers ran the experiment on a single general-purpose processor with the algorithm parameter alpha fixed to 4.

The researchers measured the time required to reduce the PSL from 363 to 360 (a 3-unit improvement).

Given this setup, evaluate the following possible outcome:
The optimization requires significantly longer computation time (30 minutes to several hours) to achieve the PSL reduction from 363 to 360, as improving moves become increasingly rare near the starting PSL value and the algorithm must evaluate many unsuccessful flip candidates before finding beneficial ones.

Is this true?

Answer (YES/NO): NO